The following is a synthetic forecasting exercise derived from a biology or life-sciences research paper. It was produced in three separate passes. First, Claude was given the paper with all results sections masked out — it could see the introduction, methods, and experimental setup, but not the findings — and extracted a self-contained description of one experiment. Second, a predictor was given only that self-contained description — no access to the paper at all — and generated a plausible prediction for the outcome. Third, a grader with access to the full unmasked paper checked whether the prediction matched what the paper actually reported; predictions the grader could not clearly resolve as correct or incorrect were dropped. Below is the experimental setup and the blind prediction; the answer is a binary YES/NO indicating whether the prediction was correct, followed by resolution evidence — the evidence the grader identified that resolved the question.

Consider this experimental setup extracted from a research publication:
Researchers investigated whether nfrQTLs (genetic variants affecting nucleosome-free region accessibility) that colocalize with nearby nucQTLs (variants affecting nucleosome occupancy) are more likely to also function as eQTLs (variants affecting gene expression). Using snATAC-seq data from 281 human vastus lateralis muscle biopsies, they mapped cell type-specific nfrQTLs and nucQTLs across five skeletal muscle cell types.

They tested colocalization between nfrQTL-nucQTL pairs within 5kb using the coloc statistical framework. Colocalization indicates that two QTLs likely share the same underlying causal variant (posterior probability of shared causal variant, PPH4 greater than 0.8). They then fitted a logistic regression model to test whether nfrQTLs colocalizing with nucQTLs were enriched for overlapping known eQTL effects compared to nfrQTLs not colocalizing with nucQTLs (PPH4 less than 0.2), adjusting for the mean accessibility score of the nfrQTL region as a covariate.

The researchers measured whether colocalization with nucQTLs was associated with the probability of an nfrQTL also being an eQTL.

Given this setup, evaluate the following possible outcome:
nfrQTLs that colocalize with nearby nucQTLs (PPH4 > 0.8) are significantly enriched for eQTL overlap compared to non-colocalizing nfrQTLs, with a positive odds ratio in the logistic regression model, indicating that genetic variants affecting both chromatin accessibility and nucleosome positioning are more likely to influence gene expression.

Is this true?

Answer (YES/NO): YES